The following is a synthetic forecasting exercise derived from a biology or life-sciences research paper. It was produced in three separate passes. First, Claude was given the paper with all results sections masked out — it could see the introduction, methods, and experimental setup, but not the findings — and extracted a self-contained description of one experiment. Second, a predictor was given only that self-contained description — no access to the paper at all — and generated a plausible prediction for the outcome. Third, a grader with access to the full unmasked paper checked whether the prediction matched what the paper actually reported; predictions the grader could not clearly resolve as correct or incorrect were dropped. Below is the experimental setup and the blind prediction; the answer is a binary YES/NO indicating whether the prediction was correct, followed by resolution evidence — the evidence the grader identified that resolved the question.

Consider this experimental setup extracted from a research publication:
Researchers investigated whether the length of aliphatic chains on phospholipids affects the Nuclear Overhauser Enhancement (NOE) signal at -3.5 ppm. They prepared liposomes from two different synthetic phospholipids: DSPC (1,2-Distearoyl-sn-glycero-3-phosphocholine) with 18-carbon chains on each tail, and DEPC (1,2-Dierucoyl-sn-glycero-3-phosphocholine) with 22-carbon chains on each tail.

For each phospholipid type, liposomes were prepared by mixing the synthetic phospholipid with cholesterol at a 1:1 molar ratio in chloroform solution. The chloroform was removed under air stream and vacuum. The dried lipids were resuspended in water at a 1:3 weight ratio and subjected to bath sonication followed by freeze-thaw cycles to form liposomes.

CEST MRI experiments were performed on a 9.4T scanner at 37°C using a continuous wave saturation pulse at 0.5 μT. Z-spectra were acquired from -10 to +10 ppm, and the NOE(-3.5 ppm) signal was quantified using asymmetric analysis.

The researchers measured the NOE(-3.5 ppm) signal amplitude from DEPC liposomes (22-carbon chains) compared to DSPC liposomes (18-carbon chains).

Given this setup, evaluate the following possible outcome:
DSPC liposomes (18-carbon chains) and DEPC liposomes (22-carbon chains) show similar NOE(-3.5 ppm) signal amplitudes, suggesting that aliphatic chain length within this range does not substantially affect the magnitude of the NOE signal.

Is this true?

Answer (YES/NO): NO